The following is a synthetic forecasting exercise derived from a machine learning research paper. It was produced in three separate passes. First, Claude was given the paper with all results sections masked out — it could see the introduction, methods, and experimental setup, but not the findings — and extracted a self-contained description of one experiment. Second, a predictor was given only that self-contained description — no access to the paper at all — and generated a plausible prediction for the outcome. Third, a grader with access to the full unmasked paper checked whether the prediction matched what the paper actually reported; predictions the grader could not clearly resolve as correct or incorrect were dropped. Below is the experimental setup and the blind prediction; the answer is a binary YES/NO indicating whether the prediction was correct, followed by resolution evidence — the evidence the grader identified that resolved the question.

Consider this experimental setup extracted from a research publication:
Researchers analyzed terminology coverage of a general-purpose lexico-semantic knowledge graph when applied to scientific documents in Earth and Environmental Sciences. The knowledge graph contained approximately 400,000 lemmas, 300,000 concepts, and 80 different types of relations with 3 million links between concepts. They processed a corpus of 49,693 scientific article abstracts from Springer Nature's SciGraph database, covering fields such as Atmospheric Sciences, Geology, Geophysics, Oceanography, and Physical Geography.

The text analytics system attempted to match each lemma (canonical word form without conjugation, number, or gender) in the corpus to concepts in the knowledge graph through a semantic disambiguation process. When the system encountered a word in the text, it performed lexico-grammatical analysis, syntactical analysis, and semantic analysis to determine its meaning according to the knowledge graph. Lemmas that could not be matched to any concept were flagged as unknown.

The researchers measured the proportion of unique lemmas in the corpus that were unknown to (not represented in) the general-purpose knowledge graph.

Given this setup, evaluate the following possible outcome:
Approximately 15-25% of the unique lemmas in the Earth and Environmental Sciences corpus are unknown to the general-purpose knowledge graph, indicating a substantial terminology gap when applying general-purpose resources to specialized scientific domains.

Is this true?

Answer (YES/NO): NO